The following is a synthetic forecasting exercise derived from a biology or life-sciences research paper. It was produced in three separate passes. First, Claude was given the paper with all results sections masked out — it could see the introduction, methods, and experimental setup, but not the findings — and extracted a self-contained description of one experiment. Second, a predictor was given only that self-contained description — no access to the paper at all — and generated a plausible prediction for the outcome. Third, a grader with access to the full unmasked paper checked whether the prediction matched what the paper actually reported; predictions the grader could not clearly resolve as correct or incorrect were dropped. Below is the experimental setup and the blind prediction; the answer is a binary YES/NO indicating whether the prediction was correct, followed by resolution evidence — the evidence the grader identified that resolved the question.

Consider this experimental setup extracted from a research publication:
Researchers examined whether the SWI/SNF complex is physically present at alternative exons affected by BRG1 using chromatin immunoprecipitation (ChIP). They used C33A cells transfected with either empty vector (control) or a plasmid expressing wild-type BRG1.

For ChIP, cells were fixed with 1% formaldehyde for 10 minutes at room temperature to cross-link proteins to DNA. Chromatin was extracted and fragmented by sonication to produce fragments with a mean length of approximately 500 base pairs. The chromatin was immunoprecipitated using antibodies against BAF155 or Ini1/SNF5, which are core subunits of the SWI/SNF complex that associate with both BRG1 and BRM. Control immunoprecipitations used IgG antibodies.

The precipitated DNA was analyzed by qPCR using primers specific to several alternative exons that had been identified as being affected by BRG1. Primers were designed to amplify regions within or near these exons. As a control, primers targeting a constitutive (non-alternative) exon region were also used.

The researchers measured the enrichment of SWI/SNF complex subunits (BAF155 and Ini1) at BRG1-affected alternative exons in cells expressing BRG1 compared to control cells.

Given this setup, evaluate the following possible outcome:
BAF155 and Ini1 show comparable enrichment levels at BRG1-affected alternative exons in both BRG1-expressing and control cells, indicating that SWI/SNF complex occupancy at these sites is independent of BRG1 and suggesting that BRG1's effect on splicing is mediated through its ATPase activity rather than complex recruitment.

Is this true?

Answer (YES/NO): NO